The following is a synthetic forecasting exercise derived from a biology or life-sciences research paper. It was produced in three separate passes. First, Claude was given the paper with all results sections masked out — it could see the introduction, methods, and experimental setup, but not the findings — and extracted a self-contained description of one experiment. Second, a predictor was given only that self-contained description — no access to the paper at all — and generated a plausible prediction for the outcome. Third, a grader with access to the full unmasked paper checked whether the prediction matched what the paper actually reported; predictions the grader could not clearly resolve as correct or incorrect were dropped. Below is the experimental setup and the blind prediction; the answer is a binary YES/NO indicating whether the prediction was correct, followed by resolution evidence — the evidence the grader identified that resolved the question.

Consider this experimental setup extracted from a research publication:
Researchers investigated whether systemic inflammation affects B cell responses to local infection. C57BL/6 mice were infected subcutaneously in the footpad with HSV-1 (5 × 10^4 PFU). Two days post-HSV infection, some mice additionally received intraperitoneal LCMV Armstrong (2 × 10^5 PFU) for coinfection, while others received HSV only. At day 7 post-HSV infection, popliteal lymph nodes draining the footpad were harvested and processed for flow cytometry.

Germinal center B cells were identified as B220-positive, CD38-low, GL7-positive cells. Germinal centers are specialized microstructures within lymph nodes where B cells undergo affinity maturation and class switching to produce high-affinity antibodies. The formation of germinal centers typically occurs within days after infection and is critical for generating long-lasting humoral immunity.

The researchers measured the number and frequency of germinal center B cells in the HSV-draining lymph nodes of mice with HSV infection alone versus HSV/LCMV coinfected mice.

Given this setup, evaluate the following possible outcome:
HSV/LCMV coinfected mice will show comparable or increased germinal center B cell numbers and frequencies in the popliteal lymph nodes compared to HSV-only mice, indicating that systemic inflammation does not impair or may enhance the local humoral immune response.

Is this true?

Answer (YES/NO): NO